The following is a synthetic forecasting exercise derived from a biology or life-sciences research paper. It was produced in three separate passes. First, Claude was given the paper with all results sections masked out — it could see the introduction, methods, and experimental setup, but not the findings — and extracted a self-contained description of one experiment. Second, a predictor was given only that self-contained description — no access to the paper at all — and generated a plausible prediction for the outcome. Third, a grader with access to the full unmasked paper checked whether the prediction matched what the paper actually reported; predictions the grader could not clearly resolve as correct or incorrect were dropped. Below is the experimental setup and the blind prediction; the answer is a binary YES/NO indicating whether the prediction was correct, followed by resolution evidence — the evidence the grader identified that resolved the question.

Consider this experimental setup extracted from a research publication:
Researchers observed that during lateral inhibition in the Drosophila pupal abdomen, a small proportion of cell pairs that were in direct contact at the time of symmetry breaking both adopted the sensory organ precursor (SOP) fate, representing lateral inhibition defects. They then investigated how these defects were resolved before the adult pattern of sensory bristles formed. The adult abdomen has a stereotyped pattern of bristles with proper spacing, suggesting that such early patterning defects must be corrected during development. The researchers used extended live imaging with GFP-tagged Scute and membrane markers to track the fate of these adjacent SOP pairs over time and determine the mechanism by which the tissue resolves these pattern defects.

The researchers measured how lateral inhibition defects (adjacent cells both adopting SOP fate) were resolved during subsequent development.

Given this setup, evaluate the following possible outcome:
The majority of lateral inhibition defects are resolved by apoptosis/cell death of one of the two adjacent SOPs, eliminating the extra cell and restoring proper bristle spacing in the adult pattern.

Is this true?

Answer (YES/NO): NO